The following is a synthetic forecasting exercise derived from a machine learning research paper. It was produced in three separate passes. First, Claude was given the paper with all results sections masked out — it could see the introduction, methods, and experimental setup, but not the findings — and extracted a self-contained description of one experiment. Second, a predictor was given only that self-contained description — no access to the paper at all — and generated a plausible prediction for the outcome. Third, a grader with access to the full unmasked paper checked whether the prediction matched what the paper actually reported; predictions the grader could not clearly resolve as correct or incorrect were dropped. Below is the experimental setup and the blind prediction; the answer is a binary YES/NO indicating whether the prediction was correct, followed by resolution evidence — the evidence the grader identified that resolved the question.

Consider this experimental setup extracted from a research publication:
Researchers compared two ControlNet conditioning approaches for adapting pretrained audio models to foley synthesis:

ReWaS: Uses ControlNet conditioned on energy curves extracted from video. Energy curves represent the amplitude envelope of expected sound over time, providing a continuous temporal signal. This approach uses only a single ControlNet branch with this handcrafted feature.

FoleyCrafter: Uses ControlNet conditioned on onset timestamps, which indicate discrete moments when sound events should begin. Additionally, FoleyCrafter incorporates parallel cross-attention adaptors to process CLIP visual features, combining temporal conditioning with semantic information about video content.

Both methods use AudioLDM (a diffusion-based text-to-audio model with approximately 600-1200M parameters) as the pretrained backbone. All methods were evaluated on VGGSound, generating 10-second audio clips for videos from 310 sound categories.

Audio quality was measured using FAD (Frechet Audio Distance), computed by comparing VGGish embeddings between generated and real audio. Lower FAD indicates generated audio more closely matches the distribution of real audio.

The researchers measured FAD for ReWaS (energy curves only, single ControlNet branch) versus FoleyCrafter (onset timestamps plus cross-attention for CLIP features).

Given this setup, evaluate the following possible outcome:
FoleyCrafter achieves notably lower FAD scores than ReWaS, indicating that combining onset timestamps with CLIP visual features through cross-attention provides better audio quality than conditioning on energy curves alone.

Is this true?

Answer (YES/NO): NO